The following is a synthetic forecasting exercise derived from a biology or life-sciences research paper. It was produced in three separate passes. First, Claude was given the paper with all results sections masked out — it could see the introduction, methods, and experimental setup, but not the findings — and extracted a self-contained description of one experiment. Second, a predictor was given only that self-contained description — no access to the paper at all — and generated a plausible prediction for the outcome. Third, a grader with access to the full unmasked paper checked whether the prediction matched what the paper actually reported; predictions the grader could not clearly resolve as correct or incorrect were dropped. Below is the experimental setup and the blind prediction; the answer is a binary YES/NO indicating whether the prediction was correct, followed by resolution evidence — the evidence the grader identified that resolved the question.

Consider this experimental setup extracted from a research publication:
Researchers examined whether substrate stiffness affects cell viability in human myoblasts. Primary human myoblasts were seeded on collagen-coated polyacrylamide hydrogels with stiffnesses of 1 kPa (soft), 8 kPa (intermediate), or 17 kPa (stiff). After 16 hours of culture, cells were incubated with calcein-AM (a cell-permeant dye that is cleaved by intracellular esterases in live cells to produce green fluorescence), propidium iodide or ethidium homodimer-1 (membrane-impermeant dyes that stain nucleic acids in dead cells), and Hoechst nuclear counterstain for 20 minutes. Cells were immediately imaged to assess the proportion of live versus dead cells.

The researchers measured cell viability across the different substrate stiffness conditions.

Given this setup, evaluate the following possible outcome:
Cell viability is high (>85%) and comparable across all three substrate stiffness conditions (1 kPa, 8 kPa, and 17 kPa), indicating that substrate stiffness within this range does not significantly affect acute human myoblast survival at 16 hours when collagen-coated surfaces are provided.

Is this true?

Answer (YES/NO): YES